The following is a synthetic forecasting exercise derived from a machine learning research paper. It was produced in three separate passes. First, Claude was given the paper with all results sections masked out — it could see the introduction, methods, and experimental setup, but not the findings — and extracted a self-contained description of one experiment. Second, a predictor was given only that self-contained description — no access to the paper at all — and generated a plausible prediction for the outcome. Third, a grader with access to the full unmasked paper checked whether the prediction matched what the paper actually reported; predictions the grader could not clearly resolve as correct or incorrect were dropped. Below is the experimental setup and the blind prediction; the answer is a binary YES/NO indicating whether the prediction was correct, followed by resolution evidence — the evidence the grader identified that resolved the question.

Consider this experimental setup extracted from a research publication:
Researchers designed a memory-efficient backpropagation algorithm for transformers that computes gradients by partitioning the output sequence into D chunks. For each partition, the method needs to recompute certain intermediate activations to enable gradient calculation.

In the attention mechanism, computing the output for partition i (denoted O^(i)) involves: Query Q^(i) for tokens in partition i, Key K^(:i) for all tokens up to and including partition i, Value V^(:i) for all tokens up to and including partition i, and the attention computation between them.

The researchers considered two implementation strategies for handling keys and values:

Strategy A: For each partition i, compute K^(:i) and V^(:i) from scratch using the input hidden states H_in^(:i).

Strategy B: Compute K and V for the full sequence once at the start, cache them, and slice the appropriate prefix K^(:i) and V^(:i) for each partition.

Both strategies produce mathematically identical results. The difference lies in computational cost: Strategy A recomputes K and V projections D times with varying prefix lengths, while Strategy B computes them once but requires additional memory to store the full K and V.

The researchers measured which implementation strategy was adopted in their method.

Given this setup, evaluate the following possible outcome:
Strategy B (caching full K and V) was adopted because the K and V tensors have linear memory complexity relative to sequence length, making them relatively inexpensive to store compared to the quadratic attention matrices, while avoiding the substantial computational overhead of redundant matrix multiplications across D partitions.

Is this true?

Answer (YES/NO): YES